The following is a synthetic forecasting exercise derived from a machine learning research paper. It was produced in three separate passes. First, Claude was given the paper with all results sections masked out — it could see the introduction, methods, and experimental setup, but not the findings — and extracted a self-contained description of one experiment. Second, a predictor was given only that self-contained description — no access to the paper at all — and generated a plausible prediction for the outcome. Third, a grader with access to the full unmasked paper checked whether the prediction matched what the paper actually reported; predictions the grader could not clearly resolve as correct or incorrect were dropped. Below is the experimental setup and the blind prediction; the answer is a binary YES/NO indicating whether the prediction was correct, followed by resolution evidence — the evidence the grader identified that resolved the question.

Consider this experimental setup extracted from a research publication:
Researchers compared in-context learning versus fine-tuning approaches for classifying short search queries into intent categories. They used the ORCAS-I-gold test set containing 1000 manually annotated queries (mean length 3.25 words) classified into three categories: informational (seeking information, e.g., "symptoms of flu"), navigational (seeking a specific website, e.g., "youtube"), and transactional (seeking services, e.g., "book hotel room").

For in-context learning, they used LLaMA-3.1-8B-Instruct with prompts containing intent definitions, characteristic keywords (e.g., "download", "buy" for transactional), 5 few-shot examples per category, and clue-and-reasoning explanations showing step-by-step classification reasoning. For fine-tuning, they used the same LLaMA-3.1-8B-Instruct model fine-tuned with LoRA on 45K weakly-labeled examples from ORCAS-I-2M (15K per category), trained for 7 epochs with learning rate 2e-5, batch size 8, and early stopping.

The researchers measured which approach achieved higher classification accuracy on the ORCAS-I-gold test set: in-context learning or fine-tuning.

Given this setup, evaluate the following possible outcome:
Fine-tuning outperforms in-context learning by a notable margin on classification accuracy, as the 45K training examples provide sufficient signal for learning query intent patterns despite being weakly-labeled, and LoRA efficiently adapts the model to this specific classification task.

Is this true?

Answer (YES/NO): YES